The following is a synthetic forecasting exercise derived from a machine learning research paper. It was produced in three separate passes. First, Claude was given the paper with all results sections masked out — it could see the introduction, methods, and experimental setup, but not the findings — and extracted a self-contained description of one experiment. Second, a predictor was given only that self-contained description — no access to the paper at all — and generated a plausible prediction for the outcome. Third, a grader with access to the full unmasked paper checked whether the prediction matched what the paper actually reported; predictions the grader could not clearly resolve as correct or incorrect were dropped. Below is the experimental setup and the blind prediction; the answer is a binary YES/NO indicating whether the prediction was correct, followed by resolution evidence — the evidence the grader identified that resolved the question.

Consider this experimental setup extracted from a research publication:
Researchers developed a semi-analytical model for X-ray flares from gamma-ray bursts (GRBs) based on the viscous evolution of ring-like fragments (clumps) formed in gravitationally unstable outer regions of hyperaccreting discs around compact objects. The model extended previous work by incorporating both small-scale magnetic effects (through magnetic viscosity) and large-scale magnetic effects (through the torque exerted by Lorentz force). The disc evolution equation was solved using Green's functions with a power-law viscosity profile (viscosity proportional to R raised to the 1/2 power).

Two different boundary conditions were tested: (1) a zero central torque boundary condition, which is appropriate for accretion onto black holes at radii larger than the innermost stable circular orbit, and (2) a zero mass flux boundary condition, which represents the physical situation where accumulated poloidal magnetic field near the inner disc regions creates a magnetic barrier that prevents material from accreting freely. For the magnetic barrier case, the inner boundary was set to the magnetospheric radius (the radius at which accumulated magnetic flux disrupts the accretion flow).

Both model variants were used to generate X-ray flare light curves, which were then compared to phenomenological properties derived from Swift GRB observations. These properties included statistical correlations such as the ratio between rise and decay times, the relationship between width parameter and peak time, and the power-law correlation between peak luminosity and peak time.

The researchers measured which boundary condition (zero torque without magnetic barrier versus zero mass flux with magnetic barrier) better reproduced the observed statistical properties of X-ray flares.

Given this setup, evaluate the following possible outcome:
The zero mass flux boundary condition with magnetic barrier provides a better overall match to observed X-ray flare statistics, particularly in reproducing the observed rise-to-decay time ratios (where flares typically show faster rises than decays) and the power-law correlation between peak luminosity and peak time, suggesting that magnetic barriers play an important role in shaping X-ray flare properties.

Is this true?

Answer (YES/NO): NO